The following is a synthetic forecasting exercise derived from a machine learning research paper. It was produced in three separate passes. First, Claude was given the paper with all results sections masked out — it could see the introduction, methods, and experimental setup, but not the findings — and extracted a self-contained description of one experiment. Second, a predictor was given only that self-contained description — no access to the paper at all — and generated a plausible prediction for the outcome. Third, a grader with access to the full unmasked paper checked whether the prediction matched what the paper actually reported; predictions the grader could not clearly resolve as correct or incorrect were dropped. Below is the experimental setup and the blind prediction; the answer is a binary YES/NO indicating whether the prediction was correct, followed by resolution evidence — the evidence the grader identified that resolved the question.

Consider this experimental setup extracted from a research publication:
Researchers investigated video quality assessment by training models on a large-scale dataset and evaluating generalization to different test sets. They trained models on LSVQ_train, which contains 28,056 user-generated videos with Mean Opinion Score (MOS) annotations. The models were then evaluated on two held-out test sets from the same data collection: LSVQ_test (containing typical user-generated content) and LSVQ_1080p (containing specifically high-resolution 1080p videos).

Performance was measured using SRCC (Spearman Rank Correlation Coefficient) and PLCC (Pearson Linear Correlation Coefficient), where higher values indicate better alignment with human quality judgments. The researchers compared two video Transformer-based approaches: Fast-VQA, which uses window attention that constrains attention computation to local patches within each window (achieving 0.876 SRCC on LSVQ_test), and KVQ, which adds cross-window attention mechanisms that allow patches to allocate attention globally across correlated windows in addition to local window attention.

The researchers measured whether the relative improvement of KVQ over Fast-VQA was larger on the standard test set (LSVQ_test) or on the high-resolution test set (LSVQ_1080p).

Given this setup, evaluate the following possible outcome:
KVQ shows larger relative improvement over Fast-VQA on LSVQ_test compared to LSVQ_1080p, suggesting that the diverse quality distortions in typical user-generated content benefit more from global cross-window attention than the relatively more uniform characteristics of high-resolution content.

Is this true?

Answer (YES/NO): NO